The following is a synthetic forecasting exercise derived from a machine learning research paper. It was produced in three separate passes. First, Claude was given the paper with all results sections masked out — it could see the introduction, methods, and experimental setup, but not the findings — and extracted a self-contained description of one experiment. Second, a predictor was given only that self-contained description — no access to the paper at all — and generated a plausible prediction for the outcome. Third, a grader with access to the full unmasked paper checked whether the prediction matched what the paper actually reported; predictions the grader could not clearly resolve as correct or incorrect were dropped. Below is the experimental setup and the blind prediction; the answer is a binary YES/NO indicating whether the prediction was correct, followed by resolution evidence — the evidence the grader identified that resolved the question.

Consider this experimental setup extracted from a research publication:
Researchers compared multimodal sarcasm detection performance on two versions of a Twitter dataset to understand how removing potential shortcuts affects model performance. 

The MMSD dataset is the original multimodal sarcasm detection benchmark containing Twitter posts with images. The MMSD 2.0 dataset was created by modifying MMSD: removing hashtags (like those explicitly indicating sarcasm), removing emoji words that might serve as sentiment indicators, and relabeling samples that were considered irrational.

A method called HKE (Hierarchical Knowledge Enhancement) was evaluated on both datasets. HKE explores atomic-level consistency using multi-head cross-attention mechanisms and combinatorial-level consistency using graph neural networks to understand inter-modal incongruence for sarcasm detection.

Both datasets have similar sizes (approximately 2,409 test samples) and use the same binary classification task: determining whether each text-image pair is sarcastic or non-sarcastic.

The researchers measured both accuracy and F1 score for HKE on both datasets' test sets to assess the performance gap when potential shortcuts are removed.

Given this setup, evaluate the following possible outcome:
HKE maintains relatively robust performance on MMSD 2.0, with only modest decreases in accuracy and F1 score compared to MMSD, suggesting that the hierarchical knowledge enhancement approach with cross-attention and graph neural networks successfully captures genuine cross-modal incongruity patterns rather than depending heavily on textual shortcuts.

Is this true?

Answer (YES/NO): NO